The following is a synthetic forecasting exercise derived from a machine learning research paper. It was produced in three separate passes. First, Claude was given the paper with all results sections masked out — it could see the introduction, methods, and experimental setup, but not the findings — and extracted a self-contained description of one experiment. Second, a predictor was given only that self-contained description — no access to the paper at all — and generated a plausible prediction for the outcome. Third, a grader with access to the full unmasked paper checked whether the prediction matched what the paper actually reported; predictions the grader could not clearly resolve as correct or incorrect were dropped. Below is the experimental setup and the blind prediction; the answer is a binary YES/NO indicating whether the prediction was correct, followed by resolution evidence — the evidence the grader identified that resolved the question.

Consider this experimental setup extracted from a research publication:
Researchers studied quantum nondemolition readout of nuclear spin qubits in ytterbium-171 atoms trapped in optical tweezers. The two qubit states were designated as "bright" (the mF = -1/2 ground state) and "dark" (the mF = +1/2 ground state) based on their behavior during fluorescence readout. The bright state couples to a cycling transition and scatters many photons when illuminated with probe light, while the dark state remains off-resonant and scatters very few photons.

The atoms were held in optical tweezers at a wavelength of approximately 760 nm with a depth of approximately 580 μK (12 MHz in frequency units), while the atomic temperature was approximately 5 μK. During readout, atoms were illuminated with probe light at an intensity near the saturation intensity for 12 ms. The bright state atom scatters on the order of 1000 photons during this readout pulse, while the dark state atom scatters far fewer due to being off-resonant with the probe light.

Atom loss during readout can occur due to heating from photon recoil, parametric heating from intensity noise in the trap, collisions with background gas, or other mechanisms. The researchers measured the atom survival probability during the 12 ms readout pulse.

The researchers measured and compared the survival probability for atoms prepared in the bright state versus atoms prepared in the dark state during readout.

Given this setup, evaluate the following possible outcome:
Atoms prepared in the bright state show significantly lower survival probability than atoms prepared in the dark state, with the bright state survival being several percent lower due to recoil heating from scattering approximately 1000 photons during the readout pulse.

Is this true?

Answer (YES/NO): NO